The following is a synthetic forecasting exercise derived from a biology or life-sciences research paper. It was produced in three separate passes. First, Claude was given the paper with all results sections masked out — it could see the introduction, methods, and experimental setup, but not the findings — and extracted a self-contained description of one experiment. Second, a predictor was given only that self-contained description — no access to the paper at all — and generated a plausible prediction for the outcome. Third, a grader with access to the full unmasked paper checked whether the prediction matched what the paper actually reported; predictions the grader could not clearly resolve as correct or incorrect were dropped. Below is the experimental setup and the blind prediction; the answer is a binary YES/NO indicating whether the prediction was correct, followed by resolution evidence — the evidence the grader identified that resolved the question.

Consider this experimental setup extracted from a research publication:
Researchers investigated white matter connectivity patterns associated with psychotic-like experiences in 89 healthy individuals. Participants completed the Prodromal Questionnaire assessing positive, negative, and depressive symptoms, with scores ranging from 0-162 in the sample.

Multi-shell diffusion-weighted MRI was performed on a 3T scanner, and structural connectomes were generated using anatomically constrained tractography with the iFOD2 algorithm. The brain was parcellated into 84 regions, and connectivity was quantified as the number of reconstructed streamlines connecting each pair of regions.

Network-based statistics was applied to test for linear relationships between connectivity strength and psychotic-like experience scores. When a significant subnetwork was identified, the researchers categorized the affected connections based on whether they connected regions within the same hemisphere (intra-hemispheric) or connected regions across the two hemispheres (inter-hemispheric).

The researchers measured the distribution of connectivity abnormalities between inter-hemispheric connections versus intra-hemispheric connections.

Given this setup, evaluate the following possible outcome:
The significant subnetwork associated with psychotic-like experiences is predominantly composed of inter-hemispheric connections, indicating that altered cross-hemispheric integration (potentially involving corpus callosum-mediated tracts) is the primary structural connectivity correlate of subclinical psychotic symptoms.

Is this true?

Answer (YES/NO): YES